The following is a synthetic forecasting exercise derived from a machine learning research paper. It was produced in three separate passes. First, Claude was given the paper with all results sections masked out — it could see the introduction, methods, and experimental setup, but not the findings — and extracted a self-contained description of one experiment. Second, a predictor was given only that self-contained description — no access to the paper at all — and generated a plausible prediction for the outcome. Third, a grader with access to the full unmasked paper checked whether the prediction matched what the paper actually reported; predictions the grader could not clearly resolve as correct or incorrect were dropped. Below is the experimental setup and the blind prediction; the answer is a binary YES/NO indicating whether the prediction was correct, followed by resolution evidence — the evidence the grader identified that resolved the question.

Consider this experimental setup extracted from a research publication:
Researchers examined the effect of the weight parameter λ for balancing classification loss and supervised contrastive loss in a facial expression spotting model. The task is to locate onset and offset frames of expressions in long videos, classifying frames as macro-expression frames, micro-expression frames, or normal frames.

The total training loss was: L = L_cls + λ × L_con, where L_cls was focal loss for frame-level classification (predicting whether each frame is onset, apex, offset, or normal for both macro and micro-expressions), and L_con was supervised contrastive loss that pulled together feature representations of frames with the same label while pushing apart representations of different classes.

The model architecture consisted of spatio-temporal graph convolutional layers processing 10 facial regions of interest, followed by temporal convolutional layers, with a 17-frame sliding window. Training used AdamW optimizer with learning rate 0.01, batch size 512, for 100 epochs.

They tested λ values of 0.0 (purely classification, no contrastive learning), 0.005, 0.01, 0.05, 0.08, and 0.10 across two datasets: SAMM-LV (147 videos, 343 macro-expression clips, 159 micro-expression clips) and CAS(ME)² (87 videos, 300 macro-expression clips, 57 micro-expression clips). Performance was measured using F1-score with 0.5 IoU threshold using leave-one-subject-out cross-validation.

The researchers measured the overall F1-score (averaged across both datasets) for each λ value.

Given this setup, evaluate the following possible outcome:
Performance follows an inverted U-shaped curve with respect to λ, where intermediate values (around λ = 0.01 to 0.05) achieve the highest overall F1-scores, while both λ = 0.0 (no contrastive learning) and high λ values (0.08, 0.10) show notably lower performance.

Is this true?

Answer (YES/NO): NO